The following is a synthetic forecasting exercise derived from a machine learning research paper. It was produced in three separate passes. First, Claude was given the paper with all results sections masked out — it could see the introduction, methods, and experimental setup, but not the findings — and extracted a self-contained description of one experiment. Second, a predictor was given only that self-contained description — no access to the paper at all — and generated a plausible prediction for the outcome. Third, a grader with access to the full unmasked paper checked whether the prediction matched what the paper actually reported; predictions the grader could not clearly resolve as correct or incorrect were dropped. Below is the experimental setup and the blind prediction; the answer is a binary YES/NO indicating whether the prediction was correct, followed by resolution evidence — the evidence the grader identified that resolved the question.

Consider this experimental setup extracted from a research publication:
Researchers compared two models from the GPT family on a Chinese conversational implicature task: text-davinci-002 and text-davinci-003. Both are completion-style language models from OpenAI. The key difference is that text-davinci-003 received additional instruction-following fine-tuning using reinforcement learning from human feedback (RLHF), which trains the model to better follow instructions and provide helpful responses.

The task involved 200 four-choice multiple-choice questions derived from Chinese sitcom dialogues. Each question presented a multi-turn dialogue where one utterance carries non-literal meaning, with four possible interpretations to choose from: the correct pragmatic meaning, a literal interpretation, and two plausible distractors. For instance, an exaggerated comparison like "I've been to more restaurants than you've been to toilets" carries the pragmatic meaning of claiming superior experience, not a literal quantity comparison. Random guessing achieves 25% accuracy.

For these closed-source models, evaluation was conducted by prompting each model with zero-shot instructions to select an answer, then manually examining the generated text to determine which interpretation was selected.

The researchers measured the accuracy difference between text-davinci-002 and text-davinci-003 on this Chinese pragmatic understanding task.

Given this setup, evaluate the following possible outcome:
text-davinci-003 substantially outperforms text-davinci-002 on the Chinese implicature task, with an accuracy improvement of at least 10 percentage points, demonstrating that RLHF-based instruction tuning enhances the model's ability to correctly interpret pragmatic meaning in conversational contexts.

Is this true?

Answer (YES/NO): YES